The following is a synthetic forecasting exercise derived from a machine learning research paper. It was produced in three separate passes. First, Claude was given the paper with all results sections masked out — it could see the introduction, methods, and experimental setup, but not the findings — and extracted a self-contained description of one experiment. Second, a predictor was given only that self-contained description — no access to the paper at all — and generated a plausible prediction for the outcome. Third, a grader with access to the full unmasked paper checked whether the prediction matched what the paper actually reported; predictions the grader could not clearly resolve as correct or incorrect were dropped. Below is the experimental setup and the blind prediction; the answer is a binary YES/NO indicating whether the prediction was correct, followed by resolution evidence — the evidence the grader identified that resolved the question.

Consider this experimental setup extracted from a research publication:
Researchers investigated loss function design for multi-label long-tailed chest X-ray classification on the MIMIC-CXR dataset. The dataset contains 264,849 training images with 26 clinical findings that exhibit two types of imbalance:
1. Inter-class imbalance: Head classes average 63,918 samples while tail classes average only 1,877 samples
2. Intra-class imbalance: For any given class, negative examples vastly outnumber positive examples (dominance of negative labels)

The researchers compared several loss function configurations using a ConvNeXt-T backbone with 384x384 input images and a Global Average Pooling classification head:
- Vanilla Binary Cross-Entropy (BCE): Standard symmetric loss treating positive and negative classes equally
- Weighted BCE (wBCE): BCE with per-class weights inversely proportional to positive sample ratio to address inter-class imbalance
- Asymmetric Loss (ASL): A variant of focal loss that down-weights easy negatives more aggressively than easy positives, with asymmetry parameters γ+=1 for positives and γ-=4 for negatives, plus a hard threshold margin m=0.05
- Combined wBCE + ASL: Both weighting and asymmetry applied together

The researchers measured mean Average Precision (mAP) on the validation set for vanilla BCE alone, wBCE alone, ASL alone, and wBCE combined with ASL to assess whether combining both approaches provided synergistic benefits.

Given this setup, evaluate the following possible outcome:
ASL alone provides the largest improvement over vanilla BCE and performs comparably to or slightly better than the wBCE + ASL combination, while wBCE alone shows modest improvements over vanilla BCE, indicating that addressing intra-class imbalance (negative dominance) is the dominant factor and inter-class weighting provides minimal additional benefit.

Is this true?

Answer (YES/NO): NO